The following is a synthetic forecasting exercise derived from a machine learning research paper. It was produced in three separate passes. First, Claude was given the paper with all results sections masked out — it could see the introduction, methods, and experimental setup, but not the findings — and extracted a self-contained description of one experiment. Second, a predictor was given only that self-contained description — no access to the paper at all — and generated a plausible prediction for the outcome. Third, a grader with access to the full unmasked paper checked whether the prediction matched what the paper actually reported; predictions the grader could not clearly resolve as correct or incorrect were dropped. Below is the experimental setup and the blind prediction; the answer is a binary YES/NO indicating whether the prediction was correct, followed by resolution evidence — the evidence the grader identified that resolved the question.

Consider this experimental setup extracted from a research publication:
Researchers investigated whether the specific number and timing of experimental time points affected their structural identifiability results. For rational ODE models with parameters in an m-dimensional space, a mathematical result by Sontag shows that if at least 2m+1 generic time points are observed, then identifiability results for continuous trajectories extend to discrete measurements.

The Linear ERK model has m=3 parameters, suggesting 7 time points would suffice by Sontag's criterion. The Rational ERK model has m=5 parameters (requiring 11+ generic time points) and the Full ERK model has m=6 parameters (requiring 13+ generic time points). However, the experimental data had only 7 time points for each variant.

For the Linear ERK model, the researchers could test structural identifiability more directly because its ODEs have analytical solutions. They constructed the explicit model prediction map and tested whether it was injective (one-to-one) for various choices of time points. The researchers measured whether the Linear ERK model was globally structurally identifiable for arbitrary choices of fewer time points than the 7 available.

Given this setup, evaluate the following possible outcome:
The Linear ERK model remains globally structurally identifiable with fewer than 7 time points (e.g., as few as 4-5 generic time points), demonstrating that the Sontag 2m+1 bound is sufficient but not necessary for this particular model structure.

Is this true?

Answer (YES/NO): YES